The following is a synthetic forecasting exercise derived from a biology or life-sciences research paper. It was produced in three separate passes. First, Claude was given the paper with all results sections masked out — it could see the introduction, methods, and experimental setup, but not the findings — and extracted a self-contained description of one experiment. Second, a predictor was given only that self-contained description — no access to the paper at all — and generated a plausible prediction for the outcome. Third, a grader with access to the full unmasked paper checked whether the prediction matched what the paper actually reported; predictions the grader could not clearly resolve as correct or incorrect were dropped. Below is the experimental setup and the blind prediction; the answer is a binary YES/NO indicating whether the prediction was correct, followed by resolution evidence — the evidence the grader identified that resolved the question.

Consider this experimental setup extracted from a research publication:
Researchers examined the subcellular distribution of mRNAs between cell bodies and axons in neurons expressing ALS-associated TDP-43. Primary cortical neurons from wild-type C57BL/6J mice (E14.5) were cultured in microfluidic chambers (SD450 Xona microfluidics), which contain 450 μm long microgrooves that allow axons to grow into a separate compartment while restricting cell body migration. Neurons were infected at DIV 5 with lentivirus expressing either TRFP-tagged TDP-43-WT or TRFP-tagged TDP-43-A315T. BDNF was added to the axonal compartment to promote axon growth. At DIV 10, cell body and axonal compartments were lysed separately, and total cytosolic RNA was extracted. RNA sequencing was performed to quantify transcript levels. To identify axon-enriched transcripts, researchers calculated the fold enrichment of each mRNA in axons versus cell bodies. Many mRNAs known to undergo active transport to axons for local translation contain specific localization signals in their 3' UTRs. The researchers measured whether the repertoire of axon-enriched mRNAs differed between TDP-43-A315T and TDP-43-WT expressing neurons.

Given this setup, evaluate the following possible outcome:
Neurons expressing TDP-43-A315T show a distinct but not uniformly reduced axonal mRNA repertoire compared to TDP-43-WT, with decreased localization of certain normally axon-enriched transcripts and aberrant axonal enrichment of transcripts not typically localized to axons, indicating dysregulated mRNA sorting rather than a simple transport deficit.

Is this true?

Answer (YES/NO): NO